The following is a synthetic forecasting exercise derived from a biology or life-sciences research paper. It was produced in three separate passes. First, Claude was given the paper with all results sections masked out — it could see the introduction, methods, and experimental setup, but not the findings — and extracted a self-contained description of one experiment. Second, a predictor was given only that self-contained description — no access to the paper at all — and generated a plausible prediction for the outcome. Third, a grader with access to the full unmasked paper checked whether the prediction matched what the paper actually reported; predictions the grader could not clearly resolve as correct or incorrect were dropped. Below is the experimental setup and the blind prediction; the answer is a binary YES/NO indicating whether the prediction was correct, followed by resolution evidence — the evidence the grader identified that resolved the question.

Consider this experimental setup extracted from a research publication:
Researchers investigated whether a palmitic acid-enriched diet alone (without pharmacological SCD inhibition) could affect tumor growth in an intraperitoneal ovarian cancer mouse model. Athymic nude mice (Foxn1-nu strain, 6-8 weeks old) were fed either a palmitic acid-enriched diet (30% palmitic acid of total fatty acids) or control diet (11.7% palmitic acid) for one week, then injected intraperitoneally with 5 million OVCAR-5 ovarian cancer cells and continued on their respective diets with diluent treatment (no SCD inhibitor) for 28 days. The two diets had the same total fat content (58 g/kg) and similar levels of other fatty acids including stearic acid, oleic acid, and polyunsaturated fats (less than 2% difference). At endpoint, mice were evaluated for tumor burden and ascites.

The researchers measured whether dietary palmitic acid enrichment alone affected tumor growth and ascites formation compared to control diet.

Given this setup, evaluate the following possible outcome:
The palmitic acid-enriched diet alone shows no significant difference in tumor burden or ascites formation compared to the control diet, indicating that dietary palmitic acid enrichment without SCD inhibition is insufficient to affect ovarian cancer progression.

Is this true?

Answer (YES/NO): NO